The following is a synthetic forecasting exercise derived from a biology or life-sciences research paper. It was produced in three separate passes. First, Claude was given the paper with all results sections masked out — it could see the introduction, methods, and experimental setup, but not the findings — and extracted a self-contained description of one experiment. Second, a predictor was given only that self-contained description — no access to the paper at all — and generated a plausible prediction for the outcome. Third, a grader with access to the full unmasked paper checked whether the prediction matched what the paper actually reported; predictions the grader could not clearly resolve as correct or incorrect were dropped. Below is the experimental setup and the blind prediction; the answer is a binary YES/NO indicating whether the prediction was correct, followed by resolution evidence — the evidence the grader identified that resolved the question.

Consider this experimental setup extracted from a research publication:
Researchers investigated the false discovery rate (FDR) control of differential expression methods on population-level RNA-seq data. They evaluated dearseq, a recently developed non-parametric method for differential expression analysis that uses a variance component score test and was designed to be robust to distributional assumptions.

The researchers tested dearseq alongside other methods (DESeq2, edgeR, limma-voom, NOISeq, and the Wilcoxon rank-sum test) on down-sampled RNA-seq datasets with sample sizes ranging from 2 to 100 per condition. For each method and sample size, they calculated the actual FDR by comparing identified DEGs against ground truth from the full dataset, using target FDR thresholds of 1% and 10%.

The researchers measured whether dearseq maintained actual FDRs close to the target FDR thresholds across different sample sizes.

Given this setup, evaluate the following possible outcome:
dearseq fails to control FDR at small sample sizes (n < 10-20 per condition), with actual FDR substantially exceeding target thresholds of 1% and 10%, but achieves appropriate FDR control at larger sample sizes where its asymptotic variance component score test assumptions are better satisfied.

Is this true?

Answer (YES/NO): NO